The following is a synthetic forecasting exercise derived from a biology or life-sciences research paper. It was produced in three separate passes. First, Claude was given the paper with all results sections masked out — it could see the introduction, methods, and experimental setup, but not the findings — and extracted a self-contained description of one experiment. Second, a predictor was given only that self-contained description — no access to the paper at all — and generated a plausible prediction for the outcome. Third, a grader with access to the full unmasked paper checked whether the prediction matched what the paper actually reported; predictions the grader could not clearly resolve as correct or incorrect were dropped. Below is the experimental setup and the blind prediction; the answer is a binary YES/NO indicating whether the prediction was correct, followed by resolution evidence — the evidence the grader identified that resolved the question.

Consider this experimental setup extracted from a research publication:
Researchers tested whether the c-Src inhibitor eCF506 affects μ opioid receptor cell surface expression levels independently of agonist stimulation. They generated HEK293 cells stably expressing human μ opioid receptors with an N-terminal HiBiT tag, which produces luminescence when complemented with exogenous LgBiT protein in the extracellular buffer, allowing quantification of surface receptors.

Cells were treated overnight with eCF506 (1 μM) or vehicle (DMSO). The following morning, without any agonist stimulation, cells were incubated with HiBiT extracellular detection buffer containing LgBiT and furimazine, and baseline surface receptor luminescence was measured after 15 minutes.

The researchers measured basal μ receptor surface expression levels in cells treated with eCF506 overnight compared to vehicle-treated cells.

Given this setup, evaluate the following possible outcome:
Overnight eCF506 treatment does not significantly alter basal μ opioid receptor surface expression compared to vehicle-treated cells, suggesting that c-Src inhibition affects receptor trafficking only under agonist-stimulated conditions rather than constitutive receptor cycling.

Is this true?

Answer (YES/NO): NO